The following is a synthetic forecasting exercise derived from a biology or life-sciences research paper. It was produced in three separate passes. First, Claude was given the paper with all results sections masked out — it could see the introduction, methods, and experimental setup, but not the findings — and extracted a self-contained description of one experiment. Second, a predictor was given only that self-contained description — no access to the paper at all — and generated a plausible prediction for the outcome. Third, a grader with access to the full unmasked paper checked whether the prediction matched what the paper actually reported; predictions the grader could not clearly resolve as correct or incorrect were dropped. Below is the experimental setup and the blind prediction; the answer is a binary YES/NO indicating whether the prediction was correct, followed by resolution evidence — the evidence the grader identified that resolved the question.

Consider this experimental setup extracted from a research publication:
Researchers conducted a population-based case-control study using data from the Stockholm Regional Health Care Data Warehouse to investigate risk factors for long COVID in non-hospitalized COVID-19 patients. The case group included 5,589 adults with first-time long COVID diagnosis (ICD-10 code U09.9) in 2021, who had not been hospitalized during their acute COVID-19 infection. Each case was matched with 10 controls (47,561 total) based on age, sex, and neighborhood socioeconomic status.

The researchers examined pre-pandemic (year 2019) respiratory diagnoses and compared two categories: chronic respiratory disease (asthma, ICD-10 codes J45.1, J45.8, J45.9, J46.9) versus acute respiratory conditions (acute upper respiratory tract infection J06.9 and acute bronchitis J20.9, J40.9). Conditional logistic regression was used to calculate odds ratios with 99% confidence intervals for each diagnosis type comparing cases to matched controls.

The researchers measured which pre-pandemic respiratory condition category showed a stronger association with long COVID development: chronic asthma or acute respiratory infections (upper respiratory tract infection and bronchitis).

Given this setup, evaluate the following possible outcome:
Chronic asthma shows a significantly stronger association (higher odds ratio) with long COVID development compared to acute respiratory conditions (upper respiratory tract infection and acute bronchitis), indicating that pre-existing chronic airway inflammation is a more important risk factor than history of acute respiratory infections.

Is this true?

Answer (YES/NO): NO